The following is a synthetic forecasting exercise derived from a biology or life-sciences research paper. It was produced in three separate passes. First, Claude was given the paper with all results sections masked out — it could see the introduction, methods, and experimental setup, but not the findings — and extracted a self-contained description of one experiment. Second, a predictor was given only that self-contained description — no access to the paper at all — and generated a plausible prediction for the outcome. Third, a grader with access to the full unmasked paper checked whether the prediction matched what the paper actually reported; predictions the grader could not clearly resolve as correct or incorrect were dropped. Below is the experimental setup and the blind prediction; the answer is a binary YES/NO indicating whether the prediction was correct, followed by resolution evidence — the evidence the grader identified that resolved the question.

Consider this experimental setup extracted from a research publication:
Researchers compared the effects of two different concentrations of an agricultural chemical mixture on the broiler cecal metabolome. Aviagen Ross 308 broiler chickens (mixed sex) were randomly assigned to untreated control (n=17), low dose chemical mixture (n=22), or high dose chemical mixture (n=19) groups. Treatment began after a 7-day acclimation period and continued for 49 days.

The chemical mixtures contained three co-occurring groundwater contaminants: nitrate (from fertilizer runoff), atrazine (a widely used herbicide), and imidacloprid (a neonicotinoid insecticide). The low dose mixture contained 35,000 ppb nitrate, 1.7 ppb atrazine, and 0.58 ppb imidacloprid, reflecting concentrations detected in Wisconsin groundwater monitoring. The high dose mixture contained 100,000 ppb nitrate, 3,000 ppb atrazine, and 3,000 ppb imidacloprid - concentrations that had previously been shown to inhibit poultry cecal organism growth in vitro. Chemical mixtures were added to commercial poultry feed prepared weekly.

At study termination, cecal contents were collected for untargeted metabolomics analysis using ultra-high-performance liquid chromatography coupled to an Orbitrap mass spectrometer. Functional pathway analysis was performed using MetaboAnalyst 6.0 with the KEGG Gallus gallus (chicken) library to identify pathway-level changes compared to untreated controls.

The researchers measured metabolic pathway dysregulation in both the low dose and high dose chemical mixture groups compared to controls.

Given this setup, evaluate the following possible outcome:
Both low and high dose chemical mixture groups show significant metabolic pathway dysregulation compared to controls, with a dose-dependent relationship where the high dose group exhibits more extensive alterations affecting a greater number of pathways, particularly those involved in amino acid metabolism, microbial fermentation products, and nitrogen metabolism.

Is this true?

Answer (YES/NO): NO